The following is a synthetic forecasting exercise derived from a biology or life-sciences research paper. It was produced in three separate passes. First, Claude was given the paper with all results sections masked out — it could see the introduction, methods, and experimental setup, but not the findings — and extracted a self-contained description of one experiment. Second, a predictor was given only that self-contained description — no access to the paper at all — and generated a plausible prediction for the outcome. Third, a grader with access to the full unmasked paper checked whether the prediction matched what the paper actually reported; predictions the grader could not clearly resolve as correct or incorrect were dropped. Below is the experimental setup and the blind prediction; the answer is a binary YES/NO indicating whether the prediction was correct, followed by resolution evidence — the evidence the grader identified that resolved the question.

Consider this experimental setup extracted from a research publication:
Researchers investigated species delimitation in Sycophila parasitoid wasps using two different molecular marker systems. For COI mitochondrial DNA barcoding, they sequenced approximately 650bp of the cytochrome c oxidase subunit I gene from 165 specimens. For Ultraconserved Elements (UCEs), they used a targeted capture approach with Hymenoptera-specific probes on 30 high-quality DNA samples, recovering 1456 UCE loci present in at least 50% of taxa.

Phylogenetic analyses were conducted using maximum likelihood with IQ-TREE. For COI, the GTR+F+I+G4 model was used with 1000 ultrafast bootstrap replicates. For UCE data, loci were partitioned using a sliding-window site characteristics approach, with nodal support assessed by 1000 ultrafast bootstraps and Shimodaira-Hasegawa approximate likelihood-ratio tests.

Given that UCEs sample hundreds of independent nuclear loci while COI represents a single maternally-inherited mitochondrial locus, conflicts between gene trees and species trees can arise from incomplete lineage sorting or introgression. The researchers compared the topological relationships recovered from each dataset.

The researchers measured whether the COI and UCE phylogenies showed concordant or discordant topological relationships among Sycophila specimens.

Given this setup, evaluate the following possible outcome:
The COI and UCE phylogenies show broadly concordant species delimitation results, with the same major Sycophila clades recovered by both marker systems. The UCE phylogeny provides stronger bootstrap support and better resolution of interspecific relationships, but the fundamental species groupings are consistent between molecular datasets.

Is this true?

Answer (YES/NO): YES